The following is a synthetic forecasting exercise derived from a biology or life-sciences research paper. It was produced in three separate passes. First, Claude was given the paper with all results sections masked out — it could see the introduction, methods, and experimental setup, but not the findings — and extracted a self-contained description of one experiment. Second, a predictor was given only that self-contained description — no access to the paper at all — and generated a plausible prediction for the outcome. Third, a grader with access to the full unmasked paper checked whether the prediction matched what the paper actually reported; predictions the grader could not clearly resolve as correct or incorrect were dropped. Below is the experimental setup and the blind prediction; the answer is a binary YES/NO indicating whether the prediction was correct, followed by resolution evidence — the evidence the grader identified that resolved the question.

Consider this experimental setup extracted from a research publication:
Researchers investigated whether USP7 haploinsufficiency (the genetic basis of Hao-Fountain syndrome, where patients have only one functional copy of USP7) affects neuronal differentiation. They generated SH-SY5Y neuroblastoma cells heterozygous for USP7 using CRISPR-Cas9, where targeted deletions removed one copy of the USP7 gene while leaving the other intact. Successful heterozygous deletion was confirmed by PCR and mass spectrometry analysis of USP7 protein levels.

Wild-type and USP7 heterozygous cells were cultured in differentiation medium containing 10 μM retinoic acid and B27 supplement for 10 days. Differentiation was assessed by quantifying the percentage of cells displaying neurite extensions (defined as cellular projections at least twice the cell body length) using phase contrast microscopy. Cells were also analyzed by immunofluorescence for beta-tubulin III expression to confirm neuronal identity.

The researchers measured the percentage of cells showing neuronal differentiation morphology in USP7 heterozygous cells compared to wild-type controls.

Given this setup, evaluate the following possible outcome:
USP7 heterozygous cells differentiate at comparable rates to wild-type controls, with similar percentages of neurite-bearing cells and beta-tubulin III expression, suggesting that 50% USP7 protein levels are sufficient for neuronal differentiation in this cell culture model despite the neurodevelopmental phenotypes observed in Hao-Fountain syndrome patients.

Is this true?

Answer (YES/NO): NO